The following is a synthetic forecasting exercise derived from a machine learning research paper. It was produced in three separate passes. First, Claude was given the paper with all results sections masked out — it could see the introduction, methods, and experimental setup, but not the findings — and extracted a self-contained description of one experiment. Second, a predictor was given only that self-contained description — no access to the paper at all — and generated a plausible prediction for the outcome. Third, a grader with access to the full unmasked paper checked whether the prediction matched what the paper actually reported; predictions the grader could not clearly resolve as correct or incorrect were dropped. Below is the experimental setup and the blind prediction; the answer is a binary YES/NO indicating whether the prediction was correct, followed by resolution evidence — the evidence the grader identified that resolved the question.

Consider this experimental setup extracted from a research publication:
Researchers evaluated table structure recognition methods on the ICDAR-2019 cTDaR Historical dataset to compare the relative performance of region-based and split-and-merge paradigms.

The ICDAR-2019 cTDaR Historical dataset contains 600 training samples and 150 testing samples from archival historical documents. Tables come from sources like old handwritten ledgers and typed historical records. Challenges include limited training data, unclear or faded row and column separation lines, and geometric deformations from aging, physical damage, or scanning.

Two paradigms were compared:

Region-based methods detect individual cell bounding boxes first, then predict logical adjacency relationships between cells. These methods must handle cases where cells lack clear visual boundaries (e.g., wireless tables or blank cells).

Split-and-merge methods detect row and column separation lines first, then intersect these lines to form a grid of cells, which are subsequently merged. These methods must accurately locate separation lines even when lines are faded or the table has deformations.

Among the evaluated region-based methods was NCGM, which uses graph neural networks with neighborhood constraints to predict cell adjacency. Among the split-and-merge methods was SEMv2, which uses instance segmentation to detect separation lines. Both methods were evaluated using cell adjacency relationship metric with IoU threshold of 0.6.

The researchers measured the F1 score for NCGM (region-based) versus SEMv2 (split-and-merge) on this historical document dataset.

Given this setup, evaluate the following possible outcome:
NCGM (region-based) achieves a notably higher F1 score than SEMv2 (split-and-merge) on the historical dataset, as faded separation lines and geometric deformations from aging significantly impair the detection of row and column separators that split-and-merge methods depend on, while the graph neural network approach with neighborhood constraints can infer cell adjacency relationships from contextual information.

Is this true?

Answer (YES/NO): NO